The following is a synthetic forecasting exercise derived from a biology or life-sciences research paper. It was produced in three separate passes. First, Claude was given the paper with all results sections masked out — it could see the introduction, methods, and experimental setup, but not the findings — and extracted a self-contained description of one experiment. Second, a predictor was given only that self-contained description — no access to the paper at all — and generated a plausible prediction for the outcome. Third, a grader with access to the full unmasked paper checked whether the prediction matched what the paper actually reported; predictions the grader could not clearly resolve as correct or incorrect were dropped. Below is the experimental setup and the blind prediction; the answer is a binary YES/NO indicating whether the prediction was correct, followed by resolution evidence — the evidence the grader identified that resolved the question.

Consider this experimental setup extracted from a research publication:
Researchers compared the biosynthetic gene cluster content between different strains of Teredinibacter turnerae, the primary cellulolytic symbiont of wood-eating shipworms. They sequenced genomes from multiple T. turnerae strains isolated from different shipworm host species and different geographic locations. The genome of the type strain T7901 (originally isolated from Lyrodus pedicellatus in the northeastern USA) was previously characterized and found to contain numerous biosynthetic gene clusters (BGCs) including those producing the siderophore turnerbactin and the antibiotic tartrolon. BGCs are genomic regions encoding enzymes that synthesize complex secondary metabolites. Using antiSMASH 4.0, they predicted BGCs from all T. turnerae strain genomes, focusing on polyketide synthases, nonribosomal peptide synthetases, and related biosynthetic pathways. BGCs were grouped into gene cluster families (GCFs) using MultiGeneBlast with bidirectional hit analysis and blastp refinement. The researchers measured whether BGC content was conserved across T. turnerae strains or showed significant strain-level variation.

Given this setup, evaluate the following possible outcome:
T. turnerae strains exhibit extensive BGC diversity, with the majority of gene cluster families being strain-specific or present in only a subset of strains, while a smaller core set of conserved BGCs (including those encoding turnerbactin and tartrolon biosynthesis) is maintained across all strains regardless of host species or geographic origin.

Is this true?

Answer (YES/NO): YES